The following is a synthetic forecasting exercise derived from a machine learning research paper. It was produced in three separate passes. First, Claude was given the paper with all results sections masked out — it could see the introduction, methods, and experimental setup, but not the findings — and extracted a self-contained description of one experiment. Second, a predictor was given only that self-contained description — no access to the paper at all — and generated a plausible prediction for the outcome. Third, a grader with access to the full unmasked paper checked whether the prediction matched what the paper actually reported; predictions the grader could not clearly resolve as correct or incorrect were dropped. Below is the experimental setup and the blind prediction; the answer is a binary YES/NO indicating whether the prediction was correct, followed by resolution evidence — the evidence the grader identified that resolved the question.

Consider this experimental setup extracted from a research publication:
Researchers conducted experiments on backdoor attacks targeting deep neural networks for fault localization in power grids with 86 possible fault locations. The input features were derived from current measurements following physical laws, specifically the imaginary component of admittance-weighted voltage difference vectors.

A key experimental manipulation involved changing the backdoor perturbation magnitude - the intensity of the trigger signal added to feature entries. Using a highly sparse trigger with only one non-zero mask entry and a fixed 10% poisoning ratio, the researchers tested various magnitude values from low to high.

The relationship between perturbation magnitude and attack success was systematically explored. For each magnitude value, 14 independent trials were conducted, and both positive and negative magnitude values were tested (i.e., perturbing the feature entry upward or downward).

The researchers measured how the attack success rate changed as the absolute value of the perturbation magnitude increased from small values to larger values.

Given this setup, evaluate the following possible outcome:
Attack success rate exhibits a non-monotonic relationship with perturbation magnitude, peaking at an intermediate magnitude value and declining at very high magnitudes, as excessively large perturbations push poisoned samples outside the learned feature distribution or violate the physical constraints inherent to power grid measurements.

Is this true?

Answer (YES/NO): NO